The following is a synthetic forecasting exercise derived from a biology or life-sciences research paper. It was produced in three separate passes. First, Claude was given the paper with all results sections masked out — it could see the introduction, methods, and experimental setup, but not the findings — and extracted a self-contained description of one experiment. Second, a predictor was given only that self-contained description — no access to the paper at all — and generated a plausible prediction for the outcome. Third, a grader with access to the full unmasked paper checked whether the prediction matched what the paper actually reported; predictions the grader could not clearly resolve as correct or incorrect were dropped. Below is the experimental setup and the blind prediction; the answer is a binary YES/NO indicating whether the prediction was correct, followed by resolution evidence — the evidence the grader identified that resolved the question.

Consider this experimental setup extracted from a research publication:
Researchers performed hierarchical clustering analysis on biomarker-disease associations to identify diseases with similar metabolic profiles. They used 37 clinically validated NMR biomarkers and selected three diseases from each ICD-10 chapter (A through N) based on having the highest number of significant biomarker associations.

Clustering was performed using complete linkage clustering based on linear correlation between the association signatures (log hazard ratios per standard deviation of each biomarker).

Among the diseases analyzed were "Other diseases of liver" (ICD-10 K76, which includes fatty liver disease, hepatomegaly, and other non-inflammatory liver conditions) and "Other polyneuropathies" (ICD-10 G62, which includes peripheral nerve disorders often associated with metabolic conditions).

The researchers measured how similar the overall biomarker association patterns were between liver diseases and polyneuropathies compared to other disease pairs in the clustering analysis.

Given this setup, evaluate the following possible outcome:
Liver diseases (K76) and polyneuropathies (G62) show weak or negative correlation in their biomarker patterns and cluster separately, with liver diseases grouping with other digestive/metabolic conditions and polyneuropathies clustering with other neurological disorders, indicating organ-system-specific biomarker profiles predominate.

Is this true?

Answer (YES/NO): NO